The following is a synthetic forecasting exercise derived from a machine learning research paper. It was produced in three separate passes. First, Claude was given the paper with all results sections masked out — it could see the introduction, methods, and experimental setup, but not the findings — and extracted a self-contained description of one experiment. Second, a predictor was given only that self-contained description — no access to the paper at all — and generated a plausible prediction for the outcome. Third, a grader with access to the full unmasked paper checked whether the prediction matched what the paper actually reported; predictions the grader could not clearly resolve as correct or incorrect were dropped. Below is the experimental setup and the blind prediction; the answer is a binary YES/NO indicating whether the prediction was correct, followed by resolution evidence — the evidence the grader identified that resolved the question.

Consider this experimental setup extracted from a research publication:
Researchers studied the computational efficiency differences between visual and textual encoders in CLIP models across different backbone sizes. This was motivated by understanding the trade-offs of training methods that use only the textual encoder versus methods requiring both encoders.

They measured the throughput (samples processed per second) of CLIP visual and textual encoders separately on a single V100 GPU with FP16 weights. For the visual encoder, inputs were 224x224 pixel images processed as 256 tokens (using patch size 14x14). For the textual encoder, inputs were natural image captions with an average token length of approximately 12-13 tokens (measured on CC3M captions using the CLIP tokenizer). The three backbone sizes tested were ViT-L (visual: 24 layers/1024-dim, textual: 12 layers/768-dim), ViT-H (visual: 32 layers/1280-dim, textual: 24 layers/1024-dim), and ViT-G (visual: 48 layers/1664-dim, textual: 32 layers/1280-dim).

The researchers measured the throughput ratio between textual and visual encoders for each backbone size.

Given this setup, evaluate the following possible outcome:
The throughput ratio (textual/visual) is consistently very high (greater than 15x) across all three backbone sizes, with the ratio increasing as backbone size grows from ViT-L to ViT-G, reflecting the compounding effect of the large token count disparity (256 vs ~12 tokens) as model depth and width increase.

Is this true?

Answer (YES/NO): NO